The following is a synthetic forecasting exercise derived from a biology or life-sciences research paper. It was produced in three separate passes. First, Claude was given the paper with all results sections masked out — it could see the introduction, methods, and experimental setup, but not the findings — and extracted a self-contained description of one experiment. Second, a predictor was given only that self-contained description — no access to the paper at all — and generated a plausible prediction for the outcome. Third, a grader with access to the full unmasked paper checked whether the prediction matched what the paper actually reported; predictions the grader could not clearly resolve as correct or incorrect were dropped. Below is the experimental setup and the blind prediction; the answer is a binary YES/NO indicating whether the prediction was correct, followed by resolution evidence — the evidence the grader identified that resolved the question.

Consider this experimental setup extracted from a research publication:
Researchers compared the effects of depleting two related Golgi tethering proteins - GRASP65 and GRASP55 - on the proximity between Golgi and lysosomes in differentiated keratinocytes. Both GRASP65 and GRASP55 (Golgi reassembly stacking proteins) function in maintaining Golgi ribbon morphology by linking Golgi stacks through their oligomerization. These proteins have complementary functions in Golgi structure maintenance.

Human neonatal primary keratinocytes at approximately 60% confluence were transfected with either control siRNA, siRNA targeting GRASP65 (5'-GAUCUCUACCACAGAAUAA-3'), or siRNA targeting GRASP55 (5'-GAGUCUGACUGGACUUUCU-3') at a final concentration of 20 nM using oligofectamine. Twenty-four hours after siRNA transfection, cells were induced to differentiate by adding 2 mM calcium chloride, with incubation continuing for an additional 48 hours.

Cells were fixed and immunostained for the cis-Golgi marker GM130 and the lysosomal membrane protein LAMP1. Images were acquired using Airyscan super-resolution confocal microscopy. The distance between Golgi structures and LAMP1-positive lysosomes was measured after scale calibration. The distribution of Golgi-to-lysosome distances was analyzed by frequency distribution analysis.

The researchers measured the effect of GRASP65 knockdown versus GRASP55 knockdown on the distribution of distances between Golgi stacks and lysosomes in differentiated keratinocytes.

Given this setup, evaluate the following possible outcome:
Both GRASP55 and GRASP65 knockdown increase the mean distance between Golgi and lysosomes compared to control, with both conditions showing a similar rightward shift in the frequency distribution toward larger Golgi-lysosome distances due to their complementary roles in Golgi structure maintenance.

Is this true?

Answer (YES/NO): NO